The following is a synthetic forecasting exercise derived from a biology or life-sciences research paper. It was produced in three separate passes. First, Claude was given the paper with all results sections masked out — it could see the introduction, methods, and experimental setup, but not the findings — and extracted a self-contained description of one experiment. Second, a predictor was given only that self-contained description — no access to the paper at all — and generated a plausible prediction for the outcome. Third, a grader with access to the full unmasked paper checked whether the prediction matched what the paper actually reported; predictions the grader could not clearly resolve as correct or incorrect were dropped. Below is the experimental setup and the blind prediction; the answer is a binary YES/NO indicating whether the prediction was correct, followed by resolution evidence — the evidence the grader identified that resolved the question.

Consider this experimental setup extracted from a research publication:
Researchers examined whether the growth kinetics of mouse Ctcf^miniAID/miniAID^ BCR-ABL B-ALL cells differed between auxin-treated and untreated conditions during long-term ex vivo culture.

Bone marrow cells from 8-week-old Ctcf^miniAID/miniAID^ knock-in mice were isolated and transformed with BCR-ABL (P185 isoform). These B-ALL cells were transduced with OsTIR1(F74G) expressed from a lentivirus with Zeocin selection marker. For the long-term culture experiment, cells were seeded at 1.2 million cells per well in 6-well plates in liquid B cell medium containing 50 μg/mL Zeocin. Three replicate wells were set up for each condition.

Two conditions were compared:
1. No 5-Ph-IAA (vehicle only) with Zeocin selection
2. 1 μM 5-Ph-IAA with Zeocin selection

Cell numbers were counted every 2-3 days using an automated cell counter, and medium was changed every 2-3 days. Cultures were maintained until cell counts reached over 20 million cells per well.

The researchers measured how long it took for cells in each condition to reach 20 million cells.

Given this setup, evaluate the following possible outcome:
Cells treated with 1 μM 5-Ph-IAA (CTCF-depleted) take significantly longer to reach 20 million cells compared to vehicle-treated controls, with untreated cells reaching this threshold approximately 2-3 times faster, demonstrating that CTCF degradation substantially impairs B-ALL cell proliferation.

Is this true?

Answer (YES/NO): YES